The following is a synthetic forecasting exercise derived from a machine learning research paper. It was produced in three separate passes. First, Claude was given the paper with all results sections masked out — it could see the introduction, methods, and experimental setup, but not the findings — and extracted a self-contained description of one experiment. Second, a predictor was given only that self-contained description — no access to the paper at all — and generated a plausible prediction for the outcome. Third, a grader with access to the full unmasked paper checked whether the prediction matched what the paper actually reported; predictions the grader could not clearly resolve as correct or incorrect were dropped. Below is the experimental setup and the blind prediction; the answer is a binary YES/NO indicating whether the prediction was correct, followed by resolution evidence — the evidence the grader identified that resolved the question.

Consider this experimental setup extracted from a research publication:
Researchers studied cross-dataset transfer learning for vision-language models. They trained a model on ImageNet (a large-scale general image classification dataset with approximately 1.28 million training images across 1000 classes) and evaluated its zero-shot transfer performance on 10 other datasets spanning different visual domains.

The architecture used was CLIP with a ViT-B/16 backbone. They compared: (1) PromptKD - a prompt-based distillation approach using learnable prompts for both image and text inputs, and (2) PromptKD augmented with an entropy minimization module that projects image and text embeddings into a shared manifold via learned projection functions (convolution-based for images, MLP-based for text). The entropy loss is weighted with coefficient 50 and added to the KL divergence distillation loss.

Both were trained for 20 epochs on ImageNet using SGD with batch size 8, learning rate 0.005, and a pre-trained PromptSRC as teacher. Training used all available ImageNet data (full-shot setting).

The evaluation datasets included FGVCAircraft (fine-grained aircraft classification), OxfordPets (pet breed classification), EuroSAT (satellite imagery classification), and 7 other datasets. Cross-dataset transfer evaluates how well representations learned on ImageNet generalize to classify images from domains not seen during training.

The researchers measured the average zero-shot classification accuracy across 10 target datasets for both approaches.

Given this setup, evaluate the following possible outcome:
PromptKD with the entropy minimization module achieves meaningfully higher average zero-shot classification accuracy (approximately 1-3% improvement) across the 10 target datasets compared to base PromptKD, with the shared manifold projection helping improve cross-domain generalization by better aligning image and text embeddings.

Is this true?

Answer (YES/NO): NO